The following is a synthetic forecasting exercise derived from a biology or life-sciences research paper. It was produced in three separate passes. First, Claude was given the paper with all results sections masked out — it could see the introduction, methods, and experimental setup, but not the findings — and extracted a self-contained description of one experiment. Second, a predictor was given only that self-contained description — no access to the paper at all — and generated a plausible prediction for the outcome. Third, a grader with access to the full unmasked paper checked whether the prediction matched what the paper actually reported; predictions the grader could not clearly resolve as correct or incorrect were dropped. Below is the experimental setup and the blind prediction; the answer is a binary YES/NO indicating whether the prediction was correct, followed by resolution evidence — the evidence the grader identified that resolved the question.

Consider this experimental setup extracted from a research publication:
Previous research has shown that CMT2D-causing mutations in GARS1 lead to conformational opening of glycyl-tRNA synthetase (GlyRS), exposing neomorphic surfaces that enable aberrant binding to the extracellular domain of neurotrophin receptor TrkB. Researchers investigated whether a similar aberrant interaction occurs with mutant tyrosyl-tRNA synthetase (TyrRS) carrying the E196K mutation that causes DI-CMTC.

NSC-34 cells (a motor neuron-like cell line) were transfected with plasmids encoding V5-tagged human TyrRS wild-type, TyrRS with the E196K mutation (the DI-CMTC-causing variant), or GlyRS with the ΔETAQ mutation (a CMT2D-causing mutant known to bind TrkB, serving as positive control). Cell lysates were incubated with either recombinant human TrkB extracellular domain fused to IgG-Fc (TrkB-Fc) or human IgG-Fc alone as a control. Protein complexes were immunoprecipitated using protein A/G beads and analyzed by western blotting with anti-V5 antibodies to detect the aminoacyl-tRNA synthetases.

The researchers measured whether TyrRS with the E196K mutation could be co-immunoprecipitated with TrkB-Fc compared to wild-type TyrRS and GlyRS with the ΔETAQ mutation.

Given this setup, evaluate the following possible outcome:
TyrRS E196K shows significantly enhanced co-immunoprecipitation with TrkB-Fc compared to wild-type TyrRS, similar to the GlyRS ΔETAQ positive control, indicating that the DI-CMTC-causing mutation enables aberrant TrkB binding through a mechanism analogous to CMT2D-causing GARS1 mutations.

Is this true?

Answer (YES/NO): NO